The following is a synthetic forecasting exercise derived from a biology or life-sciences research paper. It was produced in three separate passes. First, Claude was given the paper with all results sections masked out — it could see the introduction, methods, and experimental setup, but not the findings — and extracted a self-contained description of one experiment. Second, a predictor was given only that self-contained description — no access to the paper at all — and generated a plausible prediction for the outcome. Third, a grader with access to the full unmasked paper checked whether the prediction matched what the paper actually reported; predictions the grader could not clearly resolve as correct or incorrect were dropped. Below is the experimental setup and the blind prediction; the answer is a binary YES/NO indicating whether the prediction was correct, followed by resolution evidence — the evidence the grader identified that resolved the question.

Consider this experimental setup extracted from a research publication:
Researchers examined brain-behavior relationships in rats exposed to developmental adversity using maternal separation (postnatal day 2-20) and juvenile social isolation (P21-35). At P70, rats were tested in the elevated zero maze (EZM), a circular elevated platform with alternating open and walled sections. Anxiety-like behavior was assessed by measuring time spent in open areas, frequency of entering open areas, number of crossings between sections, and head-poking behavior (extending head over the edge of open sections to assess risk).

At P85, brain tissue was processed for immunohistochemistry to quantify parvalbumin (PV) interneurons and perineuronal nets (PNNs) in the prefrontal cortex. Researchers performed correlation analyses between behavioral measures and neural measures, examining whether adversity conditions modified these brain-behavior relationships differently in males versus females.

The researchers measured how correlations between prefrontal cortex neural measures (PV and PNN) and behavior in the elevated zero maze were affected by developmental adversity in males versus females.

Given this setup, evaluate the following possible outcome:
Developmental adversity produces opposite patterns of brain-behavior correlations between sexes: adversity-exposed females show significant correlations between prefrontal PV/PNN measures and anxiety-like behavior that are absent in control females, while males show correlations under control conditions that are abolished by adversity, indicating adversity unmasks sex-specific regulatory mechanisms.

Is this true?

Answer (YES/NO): NO